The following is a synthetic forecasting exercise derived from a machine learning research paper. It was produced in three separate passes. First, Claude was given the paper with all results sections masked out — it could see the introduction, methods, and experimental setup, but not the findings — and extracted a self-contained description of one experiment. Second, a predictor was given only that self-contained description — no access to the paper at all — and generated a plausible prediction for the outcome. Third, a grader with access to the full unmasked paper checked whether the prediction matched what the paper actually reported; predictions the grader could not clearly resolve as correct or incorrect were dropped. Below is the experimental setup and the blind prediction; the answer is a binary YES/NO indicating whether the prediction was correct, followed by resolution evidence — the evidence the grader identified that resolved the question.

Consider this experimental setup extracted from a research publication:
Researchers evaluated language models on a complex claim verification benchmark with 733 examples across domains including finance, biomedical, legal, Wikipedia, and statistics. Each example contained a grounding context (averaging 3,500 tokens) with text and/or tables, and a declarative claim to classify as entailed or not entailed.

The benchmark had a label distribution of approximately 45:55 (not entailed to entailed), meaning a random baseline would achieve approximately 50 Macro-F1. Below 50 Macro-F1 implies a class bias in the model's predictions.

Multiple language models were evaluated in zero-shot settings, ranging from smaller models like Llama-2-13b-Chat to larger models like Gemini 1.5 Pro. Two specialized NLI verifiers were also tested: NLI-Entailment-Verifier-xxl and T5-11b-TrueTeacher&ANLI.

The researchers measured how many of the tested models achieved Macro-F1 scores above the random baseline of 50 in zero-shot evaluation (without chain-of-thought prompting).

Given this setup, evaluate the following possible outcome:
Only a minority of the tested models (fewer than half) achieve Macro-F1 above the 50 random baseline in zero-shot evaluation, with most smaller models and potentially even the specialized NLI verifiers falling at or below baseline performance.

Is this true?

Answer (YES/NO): YES